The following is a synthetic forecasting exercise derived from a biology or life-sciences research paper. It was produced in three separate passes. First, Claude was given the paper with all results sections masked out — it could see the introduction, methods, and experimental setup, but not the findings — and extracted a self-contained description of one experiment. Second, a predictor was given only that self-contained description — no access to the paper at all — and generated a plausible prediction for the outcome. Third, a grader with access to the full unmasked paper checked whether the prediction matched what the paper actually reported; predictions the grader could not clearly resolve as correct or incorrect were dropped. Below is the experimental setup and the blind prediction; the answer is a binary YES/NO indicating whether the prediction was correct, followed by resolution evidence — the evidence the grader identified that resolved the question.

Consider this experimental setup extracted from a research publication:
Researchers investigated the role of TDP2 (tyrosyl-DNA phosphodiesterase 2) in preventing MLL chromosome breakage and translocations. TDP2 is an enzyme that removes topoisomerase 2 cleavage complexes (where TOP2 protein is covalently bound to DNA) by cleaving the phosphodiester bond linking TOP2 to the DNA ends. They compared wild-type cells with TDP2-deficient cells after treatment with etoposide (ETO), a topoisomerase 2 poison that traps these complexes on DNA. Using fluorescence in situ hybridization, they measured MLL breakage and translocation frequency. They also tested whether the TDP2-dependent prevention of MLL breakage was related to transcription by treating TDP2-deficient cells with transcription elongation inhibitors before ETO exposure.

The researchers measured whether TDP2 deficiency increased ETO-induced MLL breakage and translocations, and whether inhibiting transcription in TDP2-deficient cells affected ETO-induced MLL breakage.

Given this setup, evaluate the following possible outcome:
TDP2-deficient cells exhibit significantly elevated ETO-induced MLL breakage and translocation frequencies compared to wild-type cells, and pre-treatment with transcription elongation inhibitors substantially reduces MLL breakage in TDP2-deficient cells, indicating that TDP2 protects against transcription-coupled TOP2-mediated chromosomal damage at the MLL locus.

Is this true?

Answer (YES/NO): YES